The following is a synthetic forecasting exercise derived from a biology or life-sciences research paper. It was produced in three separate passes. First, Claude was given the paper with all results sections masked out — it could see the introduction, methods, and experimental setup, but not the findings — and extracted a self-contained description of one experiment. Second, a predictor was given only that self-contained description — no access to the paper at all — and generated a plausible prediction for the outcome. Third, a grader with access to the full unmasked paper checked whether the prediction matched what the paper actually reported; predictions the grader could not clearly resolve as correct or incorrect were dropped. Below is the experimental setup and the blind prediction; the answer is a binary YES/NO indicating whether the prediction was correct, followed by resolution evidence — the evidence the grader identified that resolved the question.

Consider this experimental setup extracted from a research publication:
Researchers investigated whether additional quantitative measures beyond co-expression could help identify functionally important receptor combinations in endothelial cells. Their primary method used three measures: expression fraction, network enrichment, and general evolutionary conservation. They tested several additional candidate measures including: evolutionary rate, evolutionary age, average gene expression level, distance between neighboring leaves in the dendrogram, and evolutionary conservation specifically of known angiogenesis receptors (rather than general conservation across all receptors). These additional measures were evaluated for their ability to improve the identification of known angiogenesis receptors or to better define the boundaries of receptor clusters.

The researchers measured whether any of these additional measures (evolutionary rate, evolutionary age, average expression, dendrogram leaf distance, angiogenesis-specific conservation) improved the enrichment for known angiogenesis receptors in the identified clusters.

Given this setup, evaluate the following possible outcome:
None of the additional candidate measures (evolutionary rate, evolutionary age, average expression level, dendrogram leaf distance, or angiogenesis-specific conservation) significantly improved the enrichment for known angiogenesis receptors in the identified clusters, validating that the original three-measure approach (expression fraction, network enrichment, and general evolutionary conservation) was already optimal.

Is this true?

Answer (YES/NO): YES